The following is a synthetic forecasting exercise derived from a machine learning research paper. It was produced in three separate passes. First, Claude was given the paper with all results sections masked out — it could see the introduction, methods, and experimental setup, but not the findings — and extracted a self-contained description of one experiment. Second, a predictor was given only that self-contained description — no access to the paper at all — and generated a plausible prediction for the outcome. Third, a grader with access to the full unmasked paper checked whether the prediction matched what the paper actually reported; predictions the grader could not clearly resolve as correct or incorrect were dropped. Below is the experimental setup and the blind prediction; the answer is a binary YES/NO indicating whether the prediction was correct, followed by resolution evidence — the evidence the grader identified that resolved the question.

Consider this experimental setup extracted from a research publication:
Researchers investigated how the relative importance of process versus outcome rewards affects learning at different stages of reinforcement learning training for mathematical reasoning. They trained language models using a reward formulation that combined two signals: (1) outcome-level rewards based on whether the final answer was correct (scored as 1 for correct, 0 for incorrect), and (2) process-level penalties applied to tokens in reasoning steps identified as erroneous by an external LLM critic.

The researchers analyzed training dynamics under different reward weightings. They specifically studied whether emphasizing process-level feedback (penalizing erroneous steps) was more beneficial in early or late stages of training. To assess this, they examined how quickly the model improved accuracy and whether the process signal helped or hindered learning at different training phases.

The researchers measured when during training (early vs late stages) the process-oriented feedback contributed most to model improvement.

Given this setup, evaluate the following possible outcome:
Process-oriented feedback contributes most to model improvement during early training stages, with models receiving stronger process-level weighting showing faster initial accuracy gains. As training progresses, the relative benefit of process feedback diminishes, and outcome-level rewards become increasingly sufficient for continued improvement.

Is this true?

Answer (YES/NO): NO